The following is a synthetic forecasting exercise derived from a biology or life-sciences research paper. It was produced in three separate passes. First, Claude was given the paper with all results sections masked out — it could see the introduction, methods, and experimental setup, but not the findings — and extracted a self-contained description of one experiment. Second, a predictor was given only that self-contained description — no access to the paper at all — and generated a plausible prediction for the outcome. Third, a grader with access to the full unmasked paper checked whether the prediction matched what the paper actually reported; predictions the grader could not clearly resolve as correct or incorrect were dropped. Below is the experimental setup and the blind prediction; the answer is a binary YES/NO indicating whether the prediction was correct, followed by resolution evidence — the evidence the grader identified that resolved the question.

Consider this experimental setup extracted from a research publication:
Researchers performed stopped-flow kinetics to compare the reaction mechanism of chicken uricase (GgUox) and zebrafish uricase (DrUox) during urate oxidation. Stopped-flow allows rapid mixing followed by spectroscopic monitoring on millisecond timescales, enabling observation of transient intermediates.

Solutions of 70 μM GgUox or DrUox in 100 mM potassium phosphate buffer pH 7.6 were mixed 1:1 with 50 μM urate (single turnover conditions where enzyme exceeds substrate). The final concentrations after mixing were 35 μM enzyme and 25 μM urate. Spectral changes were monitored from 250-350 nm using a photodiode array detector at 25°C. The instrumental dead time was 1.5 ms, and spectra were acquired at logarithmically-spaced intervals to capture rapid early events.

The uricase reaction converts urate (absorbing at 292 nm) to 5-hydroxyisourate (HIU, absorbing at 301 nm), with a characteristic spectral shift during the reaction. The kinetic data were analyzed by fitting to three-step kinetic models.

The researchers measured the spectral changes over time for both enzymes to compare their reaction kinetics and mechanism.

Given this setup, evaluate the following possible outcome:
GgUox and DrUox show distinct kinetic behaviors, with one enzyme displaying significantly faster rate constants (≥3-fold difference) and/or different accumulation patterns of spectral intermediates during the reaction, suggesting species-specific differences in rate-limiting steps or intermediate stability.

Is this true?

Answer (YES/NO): YES